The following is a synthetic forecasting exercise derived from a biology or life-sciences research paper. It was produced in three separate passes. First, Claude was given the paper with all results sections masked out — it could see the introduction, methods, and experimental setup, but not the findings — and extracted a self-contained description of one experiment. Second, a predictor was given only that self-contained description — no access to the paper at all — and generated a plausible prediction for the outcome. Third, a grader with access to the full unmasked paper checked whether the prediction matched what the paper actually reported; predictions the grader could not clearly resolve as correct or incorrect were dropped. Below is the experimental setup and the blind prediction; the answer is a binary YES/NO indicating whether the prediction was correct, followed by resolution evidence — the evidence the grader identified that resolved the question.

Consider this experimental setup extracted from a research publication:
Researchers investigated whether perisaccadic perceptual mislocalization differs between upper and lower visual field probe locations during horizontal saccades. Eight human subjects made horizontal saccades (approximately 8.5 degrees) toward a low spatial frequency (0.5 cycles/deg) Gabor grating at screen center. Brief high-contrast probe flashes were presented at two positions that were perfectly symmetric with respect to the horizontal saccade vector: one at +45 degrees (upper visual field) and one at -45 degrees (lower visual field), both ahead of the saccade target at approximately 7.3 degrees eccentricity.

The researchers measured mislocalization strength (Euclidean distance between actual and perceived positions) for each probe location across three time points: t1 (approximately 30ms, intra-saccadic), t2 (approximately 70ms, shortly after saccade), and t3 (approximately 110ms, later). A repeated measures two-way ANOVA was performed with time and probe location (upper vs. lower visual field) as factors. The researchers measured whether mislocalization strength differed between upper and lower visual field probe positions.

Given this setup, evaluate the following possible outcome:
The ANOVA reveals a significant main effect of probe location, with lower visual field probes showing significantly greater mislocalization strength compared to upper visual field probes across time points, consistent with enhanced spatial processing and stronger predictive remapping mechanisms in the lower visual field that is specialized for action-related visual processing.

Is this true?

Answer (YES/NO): NO